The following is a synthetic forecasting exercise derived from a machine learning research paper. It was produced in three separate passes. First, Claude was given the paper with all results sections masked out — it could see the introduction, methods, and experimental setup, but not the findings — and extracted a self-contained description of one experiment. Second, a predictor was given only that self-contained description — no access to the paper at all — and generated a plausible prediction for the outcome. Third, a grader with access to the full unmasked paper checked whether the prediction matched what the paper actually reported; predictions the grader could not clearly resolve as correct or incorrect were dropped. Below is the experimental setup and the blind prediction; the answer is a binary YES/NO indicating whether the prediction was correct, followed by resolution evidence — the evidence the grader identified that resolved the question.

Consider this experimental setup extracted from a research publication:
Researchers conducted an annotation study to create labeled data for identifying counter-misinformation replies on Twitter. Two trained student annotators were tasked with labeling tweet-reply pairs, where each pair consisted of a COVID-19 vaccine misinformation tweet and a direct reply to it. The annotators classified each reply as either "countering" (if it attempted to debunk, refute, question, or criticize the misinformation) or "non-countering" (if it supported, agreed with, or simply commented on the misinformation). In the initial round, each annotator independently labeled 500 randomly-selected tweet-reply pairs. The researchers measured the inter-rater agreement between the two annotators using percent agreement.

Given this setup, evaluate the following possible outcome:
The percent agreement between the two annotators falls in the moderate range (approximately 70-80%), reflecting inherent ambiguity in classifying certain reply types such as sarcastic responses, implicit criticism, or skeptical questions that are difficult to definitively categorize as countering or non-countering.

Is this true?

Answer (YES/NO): YES